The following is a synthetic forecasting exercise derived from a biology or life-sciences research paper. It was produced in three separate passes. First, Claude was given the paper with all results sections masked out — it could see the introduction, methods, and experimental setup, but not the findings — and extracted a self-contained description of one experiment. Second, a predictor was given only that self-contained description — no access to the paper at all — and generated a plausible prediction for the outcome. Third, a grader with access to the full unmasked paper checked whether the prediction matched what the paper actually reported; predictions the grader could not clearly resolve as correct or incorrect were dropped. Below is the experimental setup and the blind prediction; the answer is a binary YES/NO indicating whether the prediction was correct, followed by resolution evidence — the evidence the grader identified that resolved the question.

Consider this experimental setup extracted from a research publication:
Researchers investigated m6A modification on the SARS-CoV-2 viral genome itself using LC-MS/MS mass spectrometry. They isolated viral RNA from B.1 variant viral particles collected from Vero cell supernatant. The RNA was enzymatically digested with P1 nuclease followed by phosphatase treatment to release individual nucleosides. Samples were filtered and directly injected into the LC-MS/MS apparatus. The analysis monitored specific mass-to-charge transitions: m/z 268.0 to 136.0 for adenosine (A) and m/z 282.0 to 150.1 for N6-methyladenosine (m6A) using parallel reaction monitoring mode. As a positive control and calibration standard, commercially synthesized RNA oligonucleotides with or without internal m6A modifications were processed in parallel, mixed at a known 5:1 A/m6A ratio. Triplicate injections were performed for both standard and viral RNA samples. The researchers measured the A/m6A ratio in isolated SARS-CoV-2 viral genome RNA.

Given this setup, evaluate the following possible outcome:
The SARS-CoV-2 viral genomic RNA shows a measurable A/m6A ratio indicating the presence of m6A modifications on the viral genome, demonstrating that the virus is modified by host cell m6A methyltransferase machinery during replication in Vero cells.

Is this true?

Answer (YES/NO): YES